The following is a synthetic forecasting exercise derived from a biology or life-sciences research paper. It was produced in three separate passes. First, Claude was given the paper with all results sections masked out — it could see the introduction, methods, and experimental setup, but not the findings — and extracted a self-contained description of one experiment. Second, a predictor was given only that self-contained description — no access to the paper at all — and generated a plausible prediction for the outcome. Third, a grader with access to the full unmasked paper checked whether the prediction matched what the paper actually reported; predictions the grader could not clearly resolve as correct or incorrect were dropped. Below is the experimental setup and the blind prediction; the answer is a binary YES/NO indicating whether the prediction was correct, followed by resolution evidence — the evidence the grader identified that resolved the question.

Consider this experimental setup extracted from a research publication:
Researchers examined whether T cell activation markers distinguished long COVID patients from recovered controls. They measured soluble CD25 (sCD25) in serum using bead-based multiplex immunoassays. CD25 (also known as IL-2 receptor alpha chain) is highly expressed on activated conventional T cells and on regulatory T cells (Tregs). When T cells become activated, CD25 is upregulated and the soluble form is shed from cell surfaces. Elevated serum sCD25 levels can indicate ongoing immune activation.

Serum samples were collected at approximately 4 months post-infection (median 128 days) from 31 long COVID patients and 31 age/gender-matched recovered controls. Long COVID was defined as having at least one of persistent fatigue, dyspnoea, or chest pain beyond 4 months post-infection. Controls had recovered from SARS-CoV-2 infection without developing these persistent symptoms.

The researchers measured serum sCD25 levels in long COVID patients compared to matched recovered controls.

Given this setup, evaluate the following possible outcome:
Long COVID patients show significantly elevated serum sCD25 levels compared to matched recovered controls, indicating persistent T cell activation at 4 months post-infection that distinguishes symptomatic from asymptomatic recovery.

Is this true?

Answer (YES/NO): NO